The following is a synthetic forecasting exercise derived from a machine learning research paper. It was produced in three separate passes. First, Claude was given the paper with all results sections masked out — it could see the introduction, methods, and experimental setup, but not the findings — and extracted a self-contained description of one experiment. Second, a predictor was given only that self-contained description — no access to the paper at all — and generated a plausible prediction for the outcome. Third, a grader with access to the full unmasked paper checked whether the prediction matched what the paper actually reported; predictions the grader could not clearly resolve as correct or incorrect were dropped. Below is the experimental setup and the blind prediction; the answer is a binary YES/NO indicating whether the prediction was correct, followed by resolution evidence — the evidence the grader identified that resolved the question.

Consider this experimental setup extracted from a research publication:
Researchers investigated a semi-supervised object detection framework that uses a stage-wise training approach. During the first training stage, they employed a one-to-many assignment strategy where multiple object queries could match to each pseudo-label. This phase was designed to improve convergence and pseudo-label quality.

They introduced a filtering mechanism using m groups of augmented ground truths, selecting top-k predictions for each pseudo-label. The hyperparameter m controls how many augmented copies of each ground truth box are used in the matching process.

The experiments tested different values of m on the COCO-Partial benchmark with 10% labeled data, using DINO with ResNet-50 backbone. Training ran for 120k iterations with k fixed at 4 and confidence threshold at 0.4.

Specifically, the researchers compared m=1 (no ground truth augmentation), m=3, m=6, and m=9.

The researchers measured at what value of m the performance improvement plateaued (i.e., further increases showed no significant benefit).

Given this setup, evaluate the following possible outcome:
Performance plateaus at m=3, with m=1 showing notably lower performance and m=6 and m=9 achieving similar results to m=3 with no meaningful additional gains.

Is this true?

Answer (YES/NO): NO